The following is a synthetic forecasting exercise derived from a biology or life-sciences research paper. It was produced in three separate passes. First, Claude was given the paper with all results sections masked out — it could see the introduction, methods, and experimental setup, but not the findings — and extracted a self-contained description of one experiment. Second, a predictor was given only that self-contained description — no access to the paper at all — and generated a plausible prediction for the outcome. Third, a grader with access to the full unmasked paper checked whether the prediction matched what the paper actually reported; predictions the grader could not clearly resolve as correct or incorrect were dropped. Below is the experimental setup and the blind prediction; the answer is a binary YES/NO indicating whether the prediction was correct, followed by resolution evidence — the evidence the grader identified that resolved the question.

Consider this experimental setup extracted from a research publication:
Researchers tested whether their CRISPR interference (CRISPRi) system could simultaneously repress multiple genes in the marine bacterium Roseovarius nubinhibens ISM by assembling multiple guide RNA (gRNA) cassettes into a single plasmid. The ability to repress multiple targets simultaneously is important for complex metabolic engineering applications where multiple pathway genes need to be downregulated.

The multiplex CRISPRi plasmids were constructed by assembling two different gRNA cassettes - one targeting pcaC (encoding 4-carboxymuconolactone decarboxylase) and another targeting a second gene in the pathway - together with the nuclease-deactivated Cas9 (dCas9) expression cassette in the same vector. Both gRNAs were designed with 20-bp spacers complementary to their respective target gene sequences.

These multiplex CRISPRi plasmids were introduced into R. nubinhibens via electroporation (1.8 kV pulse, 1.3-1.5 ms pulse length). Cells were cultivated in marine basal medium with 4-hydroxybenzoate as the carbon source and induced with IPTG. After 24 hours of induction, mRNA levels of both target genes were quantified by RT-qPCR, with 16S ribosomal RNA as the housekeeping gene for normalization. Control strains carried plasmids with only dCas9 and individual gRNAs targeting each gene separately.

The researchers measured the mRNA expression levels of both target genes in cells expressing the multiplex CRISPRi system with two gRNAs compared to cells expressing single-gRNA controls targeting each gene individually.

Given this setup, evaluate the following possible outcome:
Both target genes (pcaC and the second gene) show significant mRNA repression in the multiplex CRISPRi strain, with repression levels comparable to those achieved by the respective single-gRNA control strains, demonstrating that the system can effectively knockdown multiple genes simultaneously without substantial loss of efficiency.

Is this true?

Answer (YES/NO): NO